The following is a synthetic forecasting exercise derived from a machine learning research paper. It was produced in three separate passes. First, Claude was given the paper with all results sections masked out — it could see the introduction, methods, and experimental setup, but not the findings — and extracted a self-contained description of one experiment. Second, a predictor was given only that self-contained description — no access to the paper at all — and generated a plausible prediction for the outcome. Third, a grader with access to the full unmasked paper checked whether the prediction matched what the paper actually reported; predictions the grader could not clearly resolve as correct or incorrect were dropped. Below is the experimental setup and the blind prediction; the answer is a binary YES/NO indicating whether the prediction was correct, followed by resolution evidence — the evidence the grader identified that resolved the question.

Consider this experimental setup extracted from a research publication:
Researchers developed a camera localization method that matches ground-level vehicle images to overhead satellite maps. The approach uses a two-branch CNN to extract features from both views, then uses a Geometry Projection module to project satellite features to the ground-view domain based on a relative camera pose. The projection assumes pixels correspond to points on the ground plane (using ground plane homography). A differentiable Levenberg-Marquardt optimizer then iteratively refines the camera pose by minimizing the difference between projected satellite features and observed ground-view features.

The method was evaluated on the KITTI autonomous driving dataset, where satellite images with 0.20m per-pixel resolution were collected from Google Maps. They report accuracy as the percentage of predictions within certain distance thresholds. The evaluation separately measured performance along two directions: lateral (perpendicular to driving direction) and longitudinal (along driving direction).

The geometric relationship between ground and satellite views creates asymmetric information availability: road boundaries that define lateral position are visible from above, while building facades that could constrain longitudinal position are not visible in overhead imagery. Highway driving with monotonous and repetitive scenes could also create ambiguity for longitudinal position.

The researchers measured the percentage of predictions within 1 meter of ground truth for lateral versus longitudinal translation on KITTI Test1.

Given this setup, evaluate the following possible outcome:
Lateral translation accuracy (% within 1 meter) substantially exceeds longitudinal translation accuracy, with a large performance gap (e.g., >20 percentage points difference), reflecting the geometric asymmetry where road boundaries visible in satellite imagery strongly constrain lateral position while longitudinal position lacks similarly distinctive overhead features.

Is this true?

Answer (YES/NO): YES